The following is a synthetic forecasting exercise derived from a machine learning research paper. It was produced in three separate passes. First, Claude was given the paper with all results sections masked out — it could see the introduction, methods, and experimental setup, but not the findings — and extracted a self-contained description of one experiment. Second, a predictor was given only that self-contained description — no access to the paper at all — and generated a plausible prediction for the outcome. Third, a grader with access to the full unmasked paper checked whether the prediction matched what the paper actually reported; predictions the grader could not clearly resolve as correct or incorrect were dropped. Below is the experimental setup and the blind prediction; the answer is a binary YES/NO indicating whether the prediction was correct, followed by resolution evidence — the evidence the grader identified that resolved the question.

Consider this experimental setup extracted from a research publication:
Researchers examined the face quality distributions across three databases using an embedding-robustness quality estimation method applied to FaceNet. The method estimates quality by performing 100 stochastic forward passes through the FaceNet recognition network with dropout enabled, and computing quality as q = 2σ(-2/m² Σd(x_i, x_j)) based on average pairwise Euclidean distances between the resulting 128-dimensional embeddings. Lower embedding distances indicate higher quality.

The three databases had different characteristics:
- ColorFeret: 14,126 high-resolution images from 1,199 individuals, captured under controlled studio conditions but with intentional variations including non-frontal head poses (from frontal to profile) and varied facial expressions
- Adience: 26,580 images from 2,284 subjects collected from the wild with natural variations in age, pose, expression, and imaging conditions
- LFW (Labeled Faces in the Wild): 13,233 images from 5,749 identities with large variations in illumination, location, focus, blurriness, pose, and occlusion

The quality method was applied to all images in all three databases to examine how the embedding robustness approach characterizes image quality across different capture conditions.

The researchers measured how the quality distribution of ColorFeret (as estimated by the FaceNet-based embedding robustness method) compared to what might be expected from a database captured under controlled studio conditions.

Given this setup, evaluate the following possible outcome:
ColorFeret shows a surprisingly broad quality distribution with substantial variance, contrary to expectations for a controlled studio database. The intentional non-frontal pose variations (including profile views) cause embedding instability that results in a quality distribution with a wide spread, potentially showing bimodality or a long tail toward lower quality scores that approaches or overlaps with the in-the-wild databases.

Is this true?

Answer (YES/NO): NO